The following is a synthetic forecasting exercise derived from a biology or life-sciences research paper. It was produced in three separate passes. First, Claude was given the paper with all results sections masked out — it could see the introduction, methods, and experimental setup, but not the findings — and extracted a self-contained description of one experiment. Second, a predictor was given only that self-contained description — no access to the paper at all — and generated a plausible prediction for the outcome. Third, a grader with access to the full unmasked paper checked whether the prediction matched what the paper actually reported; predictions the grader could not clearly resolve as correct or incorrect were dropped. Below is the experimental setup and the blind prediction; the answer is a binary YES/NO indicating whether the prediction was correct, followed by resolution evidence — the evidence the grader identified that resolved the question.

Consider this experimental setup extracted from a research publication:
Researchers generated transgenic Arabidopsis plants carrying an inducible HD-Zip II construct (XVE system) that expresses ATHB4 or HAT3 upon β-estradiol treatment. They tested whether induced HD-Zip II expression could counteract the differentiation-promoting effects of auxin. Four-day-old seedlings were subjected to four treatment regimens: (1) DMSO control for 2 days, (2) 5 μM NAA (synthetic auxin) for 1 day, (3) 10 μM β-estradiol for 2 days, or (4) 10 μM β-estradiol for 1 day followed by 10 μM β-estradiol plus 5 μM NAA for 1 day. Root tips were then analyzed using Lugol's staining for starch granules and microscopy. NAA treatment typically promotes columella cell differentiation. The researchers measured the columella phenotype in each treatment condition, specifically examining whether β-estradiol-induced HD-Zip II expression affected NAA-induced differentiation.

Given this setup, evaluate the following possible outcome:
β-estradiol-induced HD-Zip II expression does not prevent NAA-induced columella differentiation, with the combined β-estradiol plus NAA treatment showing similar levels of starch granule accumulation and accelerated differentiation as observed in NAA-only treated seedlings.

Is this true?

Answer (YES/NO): NO